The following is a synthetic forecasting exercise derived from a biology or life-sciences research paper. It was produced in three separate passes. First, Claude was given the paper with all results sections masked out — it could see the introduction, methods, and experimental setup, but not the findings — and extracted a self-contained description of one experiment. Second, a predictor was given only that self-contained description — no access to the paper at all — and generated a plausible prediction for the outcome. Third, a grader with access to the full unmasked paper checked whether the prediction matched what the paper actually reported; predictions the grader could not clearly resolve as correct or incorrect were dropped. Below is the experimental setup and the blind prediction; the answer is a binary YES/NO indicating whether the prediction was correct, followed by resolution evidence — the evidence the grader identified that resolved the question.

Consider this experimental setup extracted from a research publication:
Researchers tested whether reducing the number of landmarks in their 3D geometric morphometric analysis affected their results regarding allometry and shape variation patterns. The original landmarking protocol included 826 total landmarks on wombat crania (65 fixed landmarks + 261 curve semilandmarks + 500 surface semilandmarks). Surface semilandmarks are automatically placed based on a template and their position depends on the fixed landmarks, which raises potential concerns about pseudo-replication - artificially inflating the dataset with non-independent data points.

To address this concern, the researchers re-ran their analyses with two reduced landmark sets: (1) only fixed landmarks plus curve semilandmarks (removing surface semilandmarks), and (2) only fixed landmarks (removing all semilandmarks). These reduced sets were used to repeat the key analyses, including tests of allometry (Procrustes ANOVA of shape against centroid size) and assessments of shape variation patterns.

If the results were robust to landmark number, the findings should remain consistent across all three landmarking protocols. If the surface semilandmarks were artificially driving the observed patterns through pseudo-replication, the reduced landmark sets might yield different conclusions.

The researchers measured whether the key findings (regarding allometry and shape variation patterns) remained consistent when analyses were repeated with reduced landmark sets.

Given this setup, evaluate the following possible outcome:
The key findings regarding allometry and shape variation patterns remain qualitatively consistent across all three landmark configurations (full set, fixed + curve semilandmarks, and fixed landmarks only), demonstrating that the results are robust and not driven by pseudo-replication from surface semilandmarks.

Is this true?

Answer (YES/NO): YES